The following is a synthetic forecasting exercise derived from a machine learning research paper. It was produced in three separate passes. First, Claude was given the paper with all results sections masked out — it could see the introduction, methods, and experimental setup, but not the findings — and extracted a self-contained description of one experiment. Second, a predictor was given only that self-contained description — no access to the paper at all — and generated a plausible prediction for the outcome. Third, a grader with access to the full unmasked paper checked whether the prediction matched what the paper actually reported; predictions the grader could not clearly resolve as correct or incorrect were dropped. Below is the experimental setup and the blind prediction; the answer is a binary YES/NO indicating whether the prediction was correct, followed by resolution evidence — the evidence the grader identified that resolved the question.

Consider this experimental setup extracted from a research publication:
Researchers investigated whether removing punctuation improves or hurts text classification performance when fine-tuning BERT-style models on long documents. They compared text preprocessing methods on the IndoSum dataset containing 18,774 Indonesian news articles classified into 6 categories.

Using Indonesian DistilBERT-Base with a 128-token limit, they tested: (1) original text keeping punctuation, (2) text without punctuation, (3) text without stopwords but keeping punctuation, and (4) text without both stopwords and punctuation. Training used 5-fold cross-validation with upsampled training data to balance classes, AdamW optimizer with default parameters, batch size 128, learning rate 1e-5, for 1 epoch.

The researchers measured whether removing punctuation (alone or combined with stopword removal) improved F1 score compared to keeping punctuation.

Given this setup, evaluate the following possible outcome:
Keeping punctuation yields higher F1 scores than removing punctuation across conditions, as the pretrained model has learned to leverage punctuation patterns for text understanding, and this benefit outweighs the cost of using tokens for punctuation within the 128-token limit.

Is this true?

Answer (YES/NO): YES